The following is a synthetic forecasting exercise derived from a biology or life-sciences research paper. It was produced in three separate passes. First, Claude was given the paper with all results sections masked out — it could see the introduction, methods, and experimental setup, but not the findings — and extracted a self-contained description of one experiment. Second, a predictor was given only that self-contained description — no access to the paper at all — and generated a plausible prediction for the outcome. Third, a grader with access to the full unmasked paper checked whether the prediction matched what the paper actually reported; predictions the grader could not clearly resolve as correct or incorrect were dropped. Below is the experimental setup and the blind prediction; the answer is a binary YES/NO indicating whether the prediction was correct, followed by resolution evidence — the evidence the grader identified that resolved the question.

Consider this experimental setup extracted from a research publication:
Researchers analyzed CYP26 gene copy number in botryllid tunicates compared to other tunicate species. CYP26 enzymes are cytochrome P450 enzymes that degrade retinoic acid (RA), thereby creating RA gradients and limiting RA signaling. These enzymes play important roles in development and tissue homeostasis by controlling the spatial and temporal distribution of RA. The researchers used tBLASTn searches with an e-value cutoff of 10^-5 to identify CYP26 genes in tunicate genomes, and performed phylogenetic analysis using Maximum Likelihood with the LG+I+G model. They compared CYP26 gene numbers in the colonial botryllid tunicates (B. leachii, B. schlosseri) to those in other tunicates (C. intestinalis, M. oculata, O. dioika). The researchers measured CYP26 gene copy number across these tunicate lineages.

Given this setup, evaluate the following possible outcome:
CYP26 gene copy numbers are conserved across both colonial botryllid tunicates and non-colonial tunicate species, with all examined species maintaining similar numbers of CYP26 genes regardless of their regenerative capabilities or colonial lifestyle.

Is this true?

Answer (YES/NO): NO